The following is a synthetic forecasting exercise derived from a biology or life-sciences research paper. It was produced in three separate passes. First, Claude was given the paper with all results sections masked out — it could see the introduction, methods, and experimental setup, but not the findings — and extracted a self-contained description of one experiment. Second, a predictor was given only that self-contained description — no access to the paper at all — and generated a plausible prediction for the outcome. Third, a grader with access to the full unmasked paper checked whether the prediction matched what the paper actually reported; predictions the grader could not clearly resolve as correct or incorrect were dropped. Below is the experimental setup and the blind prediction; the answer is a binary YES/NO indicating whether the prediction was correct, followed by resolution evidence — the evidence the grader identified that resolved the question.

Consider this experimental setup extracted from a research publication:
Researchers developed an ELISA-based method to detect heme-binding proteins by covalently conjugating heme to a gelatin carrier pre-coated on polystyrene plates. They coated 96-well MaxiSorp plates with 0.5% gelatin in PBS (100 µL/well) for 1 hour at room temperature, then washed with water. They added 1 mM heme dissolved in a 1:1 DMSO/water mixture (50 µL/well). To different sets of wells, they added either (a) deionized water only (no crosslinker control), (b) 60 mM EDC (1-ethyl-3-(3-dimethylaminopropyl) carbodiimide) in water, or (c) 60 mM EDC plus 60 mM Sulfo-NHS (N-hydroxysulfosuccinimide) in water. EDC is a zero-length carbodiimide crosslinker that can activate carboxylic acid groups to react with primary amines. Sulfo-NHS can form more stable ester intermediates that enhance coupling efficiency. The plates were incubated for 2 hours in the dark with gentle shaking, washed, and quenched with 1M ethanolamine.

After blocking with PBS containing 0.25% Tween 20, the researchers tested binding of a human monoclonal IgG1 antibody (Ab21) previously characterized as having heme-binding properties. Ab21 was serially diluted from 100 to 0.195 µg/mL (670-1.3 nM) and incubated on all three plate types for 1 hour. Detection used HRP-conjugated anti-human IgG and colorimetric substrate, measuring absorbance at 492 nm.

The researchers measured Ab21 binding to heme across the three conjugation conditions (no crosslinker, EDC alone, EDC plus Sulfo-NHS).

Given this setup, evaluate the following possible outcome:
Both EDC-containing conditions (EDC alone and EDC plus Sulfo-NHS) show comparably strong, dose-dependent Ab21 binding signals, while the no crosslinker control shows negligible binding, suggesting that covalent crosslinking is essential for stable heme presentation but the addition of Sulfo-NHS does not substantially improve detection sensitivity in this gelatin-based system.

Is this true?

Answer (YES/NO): NO